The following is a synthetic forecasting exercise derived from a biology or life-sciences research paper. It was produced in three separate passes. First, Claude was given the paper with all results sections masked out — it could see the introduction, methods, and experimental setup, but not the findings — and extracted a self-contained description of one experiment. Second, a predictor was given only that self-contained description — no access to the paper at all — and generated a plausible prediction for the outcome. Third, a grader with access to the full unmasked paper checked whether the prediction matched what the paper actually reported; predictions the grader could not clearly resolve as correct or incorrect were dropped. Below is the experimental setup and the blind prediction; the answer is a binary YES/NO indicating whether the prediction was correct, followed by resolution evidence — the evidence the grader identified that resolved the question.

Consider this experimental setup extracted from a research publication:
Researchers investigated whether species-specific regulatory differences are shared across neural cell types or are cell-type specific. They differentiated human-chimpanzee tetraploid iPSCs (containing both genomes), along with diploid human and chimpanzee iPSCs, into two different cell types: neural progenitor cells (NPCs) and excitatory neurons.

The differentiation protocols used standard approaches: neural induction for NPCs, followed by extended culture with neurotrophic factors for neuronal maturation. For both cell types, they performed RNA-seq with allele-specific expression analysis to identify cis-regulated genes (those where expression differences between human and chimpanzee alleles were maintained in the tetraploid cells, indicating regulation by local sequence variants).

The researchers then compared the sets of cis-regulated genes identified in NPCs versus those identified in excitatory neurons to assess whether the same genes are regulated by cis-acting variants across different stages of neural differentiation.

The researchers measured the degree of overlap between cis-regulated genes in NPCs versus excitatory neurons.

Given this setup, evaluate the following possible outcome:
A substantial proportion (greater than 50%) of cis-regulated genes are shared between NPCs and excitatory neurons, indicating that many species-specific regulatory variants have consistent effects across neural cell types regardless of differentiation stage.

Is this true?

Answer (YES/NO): NO